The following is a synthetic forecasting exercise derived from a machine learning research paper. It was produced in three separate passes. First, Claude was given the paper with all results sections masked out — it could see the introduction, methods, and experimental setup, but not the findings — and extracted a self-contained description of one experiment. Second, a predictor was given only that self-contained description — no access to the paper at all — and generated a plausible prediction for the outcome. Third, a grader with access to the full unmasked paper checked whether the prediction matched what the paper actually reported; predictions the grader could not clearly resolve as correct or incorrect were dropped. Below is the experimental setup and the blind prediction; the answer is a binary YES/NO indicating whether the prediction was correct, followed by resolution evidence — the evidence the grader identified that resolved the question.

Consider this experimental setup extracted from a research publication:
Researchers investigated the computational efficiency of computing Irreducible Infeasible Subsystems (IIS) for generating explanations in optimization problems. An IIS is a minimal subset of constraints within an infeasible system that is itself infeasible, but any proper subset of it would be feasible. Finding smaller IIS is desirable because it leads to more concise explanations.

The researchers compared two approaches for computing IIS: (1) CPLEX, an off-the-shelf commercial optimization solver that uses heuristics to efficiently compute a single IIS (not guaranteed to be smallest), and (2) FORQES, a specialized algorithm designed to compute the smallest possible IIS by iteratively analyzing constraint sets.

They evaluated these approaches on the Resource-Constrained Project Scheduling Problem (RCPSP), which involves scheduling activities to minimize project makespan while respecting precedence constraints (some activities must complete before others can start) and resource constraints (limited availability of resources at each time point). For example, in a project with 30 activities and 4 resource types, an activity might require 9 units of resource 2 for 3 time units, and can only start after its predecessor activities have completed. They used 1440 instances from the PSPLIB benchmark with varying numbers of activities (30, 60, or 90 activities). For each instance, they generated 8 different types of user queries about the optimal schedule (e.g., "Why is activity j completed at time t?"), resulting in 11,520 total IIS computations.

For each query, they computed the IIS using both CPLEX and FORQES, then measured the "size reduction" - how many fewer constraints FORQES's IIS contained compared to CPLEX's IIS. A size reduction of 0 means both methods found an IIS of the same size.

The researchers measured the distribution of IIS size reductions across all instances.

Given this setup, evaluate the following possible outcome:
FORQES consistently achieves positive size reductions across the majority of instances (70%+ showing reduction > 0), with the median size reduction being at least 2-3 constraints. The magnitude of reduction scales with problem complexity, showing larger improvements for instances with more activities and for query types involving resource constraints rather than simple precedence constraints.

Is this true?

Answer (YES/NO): NO